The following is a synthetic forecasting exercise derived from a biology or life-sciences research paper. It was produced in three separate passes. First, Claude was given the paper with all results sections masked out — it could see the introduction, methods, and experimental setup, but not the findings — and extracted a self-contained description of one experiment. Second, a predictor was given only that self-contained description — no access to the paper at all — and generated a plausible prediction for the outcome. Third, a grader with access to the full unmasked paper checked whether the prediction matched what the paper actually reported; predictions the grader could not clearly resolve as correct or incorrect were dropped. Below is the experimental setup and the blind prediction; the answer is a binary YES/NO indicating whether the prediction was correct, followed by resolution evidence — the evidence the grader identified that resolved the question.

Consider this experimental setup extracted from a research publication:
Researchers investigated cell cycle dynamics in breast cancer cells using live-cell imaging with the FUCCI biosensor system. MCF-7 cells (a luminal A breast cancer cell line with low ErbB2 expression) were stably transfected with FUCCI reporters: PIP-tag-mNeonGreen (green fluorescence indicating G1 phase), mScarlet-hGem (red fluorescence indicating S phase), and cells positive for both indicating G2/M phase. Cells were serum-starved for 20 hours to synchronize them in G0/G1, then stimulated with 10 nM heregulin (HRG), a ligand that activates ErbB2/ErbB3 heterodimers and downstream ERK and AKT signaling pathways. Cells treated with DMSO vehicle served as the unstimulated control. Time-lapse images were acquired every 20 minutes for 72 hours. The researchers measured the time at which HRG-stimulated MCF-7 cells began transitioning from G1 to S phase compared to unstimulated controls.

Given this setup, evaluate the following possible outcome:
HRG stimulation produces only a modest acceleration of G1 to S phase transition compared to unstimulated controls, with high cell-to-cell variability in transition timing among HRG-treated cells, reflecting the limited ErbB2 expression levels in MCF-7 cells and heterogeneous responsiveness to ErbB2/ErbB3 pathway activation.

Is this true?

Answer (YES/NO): NO